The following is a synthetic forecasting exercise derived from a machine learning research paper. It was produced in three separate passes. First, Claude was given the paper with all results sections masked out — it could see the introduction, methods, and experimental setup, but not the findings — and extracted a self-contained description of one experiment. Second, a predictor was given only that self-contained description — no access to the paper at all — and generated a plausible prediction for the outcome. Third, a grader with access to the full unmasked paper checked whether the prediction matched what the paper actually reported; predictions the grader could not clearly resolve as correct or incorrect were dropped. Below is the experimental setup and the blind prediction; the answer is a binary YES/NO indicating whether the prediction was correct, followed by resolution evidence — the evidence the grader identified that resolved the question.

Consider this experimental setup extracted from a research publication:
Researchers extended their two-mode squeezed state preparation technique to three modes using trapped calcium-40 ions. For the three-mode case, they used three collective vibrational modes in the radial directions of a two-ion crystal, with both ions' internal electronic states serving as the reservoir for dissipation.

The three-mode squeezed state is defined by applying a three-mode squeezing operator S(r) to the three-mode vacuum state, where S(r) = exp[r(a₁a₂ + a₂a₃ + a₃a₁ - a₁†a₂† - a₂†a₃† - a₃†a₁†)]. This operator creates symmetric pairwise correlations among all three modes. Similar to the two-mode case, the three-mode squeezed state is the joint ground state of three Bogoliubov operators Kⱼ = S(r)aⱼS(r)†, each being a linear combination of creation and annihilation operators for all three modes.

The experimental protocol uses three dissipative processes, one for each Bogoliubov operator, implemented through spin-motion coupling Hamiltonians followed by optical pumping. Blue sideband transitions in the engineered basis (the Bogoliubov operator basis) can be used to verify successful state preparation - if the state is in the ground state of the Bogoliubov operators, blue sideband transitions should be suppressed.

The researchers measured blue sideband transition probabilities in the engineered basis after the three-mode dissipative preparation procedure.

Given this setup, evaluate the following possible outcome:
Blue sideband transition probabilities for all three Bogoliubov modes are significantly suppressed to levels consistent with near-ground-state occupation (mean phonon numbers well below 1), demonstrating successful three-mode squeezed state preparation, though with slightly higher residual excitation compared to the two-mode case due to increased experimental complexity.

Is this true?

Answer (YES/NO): NO